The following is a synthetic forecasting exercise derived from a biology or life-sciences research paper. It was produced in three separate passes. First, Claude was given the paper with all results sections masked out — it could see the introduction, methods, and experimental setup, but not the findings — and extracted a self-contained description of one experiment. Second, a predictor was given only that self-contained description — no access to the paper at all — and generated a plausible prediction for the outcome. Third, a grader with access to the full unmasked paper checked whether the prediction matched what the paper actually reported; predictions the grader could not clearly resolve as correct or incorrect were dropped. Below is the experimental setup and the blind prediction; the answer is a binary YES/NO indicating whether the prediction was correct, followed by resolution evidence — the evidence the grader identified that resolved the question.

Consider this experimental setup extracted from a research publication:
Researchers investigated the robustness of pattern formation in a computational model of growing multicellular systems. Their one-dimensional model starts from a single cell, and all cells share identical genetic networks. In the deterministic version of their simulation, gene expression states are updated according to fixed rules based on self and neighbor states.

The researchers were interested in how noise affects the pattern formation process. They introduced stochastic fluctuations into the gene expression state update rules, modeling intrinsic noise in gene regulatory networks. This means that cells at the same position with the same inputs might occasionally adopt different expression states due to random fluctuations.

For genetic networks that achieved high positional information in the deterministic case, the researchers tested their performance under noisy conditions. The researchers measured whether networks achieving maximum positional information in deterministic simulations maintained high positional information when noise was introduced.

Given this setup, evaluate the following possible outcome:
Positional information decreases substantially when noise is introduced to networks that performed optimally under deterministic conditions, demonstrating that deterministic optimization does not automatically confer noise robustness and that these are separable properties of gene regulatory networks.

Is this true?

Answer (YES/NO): NO